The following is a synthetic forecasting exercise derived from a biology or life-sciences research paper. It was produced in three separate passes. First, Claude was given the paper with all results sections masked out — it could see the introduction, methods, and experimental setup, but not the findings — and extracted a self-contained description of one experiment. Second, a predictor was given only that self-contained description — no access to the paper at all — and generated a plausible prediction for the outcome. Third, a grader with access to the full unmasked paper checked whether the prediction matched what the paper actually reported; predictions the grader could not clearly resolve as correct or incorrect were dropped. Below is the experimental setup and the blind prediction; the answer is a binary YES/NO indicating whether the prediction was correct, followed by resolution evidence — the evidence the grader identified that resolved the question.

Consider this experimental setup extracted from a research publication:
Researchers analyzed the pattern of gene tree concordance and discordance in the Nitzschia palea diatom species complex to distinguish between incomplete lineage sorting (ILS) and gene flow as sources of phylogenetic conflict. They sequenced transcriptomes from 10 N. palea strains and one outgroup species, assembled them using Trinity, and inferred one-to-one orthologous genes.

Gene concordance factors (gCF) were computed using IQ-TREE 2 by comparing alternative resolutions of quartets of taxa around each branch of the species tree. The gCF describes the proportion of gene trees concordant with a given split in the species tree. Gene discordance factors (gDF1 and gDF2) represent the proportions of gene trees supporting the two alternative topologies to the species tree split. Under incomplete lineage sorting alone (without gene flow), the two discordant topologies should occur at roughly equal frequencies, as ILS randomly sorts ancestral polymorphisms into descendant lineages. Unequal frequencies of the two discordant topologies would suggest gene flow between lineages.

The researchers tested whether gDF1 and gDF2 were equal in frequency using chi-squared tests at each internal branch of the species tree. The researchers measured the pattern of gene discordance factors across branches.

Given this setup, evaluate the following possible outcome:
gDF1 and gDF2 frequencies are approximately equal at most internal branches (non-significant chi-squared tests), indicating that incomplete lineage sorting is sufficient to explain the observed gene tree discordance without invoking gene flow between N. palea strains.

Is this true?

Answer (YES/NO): NO